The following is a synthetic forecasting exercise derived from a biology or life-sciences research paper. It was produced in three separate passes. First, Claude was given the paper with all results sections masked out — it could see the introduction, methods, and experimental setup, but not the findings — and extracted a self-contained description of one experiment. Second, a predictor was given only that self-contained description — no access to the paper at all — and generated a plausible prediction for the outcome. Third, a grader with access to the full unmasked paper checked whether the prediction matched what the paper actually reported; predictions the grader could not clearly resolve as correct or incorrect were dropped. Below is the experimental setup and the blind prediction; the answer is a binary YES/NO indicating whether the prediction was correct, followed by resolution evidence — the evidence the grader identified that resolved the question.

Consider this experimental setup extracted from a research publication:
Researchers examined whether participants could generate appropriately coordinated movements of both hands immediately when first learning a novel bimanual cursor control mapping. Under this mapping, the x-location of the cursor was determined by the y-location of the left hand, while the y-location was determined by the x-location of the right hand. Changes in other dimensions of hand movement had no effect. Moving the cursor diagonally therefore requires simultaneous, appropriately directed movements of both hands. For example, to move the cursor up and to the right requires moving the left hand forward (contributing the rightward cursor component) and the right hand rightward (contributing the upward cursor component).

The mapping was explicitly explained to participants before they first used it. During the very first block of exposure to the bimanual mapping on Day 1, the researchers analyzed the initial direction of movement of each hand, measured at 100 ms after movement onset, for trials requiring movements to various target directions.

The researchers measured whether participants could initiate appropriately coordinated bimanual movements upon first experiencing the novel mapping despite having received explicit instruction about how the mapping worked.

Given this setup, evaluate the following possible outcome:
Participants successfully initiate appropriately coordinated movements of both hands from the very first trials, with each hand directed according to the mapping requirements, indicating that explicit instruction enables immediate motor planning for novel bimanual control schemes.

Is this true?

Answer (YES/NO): NO